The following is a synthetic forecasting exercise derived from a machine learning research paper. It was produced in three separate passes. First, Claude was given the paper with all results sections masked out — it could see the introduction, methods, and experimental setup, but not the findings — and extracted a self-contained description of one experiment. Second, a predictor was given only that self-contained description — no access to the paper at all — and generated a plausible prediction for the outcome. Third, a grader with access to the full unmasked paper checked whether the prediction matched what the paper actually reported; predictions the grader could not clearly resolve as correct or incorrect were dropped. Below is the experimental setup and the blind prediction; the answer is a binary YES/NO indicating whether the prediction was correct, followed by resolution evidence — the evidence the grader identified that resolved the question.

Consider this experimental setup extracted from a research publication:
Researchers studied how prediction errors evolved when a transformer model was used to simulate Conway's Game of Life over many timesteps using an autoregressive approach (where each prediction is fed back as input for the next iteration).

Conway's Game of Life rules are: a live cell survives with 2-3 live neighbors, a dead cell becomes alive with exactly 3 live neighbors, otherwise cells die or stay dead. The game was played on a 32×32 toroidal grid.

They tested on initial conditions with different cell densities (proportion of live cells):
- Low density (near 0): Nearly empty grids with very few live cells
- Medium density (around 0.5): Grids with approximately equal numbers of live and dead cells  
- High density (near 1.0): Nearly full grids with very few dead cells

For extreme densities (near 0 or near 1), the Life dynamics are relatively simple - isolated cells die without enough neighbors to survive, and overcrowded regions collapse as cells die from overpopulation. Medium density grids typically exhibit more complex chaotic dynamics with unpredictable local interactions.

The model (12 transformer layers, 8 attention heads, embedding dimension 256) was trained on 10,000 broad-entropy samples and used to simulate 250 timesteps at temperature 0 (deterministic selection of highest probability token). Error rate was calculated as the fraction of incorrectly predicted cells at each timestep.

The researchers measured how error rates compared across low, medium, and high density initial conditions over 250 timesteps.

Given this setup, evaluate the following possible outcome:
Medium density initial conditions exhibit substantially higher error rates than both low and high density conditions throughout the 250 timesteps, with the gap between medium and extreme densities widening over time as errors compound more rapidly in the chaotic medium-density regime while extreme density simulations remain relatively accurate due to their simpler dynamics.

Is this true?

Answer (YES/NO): NO